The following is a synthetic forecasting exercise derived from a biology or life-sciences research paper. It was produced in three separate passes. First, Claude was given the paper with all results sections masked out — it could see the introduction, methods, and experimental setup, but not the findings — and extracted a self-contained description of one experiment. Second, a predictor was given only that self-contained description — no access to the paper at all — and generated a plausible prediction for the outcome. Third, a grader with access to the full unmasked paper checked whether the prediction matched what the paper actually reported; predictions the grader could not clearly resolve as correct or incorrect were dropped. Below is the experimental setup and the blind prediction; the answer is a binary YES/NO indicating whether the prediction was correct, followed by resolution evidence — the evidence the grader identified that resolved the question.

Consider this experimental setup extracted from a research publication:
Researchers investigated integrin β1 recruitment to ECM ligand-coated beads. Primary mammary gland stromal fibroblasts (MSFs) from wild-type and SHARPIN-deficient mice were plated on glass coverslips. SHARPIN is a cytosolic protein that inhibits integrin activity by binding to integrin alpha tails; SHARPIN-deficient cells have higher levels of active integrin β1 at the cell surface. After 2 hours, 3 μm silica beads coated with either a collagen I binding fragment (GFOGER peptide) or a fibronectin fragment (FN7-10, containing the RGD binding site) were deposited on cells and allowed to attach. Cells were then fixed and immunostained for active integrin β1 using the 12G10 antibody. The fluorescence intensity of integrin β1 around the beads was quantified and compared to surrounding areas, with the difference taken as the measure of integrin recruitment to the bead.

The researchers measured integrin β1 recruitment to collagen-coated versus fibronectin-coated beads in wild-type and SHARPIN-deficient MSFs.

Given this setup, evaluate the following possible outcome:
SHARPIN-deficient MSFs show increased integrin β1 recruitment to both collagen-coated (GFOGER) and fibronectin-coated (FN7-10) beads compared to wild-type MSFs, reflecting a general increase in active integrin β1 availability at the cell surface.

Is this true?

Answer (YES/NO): NO